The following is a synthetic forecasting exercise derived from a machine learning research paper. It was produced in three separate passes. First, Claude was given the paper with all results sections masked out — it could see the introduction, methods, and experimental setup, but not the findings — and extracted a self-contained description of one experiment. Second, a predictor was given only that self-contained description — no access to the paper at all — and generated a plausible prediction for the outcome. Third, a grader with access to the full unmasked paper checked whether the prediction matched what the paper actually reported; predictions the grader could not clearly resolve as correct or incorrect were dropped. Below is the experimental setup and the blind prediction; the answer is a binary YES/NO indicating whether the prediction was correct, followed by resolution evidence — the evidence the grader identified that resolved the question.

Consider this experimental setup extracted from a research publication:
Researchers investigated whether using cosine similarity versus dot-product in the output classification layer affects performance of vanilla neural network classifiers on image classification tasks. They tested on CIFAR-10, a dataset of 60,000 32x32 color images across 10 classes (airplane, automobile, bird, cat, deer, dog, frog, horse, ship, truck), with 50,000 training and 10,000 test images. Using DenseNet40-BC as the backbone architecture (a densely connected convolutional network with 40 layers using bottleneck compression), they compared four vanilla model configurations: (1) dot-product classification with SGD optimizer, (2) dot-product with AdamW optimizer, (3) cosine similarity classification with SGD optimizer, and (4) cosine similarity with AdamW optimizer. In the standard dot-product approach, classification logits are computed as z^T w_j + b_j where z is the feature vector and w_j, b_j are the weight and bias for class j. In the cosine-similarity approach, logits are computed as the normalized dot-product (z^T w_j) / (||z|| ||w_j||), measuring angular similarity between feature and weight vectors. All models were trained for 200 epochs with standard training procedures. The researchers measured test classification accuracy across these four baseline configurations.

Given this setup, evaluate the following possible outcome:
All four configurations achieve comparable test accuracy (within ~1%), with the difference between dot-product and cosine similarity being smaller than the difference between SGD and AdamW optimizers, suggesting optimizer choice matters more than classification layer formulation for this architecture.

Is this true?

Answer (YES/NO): NO